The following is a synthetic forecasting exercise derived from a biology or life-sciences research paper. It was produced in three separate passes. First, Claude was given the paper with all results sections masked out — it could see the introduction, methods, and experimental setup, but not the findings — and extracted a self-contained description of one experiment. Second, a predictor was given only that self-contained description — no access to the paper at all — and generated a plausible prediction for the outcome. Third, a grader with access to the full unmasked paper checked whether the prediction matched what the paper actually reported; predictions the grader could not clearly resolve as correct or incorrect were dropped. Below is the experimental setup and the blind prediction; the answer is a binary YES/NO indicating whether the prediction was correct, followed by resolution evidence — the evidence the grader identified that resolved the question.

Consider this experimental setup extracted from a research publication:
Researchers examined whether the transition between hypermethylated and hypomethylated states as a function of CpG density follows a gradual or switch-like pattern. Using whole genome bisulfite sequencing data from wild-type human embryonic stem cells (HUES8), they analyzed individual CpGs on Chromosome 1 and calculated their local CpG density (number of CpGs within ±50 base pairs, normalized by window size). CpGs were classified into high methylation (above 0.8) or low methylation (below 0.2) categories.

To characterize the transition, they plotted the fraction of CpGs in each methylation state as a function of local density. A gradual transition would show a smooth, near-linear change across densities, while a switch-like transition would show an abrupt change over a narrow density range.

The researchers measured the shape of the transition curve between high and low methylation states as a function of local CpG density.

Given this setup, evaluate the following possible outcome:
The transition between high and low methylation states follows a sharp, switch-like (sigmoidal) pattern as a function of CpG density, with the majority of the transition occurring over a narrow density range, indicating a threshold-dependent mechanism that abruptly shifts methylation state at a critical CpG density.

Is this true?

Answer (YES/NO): YES